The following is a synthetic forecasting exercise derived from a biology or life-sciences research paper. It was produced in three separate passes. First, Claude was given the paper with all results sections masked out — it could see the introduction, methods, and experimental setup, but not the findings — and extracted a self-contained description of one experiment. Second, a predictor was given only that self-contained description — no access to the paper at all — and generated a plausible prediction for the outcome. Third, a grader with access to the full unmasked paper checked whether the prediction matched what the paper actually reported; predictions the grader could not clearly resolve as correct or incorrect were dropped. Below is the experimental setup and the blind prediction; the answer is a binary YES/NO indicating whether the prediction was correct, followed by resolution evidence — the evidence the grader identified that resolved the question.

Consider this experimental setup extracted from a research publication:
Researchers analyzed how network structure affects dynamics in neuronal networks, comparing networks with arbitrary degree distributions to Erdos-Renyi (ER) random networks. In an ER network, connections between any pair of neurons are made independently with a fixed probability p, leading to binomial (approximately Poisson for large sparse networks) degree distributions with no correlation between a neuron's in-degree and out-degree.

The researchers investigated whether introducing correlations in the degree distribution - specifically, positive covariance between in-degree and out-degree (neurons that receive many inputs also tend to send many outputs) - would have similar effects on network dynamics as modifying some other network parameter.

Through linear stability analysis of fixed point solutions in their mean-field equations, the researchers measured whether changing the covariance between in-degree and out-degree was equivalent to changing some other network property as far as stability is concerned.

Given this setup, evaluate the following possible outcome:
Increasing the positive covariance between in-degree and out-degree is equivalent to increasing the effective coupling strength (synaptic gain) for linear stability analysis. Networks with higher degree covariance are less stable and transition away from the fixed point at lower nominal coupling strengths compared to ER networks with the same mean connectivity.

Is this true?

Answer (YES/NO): YES